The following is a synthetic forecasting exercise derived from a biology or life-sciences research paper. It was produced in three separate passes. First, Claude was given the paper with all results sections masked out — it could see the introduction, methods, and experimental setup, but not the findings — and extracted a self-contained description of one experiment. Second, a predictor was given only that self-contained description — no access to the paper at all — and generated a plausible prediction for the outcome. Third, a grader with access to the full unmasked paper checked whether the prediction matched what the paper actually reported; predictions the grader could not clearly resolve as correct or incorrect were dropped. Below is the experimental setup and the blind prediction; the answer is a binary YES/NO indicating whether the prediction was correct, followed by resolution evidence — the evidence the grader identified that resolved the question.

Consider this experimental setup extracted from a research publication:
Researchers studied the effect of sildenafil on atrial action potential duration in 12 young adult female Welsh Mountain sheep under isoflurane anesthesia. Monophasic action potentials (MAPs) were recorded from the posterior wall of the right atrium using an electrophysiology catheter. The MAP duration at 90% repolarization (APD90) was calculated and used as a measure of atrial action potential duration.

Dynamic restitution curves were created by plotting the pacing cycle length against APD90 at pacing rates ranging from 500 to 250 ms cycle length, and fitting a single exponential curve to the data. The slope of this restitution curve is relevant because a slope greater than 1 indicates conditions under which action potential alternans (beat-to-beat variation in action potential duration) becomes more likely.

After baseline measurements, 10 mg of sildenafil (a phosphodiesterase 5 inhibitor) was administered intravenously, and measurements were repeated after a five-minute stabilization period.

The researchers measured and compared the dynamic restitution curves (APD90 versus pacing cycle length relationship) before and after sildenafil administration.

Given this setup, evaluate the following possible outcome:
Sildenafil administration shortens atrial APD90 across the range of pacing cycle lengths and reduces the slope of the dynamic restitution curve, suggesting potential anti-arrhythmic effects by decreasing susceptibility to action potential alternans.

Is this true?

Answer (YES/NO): NO